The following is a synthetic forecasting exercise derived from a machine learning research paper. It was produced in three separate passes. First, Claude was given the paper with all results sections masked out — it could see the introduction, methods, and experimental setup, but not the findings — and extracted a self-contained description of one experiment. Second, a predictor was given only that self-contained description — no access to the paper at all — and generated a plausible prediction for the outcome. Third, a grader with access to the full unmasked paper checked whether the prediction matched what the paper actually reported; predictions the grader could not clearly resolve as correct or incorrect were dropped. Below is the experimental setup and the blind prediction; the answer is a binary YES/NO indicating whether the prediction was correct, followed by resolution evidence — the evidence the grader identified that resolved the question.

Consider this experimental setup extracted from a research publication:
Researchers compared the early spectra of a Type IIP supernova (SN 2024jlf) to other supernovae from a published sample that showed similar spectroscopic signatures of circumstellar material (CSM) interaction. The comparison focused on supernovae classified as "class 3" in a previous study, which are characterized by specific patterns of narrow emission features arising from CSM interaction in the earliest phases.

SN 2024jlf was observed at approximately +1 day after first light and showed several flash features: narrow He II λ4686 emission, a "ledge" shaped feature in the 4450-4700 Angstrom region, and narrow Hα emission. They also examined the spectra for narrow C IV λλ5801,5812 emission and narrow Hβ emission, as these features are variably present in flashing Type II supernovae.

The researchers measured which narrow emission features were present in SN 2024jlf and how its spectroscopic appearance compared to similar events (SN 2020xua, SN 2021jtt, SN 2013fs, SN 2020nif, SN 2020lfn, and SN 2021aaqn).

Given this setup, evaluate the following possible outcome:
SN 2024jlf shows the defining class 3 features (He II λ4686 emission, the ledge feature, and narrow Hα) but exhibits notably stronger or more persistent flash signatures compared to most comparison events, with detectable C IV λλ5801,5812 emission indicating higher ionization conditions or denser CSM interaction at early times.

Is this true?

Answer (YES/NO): NO